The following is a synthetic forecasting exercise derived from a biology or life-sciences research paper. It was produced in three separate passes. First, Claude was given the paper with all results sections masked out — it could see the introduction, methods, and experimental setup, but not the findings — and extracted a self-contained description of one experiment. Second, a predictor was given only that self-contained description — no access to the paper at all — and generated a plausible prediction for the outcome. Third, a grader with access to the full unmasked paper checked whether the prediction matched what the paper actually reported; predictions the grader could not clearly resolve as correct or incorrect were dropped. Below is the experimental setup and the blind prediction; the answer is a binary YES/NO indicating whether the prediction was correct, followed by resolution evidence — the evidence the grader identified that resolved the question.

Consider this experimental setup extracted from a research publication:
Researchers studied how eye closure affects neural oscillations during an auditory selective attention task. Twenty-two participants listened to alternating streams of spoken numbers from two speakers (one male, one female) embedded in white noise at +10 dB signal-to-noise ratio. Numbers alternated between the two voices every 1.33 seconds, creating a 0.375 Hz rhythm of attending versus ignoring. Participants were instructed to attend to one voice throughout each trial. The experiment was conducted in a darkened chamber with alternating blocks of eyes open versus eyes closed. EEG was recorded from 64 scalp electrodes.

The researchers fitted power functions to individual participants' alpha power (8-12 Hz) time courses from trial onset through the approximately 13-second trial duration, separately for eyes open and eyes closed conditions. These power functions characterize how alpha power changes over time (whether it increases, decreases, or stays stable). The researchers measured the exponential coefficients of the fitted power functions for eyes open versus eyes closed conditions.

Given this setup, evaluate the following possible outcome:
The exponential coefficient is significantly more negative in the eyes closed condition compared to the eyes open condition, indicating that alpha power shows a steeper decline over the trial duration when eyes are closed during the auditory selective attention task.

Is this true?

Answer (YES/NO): YES